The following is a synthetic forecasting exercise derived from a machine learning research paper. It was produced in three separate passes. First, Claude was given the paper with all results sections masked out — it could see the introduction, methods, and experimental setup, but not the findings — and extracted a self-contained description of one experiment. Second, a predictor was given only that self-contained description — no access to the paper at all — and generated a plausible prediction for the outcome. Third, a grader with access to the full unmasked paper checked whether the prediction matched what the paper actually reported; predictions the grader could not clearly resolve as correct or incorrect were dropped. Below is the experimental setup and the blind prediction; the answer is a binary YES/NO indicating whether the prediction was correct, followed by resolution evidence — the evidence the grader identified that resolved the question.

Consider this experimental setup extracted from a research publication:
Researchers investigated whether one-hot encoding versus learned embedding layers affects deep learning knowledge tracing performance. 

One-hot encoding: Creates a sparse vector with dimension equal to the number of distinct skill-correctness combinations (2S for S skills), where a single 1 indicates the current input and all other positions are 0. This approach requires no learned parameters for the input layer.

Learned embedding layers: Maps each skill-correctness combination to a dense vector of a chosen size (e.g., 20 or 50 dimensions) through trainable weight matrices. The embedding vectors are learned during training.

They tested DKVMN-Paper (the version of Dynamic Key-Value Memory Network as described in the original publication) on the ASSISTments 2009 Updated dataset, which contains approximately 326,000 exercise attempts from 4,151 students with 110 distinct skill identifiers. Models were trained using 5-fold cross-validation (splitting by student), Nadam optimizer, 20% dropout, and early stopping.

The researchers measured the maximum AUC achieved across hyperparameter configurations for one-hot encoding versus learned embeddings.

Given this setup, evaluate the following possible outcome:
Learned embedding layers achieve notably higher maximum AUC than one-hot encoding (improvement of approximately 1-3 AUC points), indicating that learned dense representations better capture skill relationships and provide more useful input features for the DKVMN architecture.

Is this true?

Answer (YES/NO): NO